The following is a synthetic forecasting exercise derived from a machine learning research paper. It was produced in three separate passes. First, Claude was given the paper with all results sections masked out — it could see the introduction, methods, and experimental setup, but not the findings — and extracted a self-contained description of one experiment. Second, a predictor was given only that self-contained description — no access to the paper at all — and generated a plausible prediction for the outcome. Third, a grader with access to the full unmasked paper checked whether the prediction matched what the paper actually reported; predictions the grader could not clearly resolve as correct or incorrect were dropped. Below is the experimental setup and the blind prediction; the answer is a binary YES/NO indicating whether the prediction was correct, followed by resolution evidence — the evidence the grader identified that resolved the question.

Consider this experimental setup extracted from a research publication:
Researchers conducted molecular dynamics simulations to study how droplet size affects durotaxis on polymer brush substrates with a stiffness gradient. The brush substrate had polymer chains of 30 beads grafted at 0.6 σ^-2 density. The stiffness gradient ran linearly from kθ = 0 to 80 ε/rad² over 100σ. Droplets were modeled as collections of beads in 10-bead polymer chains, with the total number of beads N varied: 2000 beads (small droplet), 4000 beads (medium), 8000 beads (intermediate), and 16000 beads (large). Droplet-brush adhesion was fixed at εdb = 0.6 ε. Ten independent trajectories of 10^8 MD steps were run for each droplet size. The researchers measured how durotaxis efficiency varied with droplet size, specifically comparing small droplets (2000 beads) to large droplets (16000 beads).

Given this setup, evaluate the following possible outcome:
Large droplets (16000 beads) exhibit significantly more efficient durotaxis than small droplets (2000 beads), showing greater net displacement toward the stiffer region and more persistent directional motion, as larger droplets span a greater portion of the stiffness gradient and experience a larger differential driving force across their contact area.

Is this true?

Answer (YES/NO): NO